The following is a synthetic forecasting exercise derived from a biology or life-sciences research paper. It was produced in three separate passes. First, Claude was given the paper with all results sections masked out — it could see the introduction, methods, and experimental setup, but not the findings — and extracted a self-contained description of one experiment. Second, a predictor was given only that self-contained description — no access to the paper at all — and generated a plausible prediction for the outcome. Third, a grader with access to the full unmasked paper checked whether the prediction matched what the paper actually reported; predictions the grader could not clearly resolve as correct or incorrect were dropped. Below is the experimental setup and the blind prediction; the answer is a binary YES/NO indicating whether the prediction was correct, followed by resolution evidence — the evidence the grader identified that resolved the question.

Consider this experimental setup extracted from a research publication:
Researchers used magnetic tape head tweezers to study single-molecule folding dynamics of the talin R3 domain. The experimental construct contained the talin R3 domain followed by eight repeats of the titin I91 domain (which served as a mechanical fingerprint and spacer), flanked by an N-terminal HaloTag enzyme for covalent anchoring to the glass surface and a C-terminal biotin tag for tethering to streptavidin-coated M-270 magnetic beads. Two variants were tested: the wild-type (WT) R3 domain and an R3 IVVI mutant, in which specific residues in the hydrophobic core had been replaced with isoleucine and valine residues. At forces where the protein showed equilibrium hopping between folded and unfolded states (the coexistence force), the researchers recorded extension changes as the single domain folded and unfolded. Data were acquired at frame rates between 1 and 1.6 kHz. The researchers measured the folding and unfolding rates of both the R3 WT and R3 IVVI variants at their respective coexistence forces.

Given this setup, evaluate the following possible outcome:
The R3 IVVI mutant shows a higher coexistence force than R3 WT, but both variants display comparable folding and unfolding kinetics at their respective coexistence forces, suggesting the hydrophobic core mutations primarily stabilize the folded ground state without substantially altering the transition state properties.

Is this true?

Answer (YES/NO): NO